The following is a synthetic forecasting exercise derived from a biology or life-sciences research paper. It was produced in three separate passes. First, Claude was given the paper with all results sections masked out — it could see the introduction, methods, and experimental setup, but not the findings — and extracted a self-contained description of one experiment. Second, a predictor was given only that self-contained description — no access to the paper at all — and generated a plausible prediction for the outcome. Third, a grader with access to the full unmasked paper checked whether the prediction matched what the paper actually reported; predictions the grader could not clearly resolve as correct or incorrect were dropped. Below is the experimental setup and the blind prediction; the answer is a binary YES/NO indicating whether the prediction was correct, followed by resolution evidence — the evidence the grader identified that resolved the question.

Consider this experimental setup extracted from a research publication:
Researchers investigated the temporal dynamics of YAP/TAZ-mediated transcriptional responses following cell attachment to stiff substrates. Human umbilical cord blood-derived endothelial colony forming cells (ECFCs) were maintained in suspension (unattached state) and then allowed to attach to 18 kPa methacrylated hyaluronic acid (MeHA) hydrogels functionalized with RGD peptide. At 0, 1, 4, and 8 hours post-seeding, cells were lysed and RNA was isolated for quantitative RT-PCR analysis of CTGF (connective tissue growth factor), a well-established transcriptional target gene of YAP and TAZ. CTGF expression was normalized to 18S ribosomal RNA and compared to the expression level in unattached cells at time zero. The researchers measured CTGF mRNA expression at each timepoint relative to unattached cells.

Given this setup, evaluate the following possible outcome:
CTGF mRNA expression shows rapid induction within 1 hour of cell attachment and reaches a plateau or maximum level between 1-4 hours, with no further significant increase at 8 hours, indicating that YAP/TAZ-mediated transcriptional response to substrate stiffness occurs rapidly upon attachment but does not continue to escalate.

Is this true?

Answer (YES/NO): YES